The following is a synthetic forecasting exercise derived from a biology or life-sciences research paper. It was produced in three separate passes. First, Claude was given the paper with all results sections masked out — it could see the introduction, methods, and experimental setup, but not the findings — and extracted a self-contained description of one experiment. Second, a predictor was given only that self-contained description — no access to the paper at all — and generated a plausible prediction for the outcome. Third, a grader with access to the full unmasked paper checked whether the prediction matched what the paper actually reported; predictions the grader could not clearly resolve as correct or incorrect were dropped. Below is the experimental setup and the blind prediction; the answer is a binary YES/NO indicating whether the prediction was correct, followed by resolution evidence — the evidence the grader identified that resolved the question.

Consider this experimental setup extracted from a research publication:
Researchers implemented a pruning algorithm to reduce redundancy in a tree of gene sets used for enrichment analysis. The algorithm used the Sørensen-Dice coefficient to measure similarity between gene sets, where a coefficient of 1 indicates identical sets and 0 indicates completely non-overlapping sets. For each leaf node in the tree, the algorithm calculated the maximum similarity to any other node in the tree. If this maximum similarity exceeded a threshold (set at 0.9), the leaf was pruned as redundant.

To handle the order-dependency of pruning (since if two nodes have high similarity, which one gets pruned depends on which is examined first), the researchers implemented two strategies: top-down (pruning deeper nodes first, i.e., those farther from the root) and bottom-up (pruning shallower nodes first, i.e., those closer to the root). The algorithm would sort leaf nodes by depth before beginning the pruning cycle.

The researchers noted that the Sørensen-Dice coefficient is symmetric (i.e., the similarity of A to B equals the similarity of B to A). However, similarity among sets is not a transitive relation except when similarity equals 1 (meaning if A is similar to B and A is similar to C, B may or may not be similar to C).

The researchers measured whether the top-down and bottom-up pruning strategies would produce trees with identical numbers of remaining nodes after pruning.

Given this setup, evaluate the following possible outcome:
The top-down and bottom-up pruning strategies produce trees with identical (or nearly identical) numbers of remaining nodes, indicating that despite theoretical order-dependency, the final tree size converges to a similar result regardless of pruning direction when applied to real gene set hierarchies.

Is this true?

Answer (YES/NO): NO